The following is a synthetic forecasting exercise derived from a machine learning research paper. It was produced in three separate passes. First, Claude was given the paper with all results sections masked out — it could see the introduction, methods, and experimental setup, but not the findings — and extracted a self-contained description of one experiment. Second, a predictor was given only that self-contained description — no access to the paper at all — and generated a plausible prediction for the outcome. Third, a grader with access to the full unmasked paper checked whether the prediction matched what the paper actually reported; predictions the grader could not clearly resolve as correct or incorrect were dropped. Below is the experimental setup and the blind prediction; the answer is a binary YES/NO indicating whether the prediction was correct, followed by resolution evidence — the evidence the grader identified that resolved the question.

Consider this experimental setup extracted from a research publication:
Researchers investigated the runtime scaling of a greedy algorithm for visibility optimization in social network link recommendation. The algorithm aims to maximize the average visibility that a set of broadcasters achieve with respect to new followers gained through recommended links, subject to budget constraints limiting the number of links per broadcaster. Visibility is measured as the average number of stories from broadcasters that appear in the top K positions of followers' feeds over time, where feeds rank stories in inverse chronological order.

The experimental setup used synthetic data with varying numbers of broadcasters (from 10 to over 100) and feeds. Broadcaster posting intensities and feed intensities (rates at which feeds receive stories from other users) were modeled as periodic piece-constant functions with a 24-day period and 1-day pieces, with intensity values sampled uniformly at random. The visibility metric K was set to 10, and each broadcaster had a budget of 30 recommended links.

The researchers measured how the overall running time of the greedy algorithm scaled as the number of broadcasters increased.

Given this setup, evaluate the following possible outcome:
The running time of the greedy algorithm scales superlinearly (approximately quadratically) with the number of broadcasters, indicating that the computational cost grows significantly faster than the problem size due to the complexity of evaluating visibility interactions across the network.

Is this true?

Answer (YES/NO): NO